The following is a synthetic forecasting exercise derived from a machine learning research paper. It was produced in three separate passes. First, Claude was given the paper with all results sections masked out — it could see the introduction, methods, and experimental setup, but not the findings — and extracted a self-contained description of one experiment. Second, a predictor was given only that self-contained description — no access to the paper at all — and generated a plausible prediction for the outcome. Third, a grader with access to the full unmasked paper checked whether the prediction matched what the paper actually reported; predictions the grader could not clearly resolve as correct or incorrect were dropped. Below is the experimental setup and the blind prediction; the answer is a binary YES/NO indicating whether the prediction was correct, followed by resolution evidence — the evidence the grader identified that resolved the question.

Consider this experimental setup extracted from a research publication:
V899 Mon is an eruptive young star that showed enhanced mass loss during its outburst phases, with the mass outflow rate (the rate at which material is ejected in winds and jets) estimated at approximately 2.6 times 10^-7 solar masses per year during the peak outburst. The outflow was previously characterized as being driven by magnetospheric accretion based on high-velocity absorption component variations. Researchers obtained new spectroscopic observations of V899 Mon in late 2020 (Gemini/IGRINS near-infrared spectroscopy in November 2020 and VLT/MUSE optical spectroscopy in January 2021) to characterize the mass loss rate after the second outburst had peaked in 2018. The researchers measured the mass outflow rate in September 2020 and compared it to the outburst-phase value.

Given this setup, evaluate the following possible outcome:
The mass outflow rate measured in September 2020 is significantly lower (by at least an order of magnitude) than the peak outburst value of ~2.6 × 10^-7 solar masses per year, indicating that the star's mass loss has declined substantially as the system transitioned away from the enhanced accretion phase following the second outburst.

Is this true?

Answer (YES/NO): YES